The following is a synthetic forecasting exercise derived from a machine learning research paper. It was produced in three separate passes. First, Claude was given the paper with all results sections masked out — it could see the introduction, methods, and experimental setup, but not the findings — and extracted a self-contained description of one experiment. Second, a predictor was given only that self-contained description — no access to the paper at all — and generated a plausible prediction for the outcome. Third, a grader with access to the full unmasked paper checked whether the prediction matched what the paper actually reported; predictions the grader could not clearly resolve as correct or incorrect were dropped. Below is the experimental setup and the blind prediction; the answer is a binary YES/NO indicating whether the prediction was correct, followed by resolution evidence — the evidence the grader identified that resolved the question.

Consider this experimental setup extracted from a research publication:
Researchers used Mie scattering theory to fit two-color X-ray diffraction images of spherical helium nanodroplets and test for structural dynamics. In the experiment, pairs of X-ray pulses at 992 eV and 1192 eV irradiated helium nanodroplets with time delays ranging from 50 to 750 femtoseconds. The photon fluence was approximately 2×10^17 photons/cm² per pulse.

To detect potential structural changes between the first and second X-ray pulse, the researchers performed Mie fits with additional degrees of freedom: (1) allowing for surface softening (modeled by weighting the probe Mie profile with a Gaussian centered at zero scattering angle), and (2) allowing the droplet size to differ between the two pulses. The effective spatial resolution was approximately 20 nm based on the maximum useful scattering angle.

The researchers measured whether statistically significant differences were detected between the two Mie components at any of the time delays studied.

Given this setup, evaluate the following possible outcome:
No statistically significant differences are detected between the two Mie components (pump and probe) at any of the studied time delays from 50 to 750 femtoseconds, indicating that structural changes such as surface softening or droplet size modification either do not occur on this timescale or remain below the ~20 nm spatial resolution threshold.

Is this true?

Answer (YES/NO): YES